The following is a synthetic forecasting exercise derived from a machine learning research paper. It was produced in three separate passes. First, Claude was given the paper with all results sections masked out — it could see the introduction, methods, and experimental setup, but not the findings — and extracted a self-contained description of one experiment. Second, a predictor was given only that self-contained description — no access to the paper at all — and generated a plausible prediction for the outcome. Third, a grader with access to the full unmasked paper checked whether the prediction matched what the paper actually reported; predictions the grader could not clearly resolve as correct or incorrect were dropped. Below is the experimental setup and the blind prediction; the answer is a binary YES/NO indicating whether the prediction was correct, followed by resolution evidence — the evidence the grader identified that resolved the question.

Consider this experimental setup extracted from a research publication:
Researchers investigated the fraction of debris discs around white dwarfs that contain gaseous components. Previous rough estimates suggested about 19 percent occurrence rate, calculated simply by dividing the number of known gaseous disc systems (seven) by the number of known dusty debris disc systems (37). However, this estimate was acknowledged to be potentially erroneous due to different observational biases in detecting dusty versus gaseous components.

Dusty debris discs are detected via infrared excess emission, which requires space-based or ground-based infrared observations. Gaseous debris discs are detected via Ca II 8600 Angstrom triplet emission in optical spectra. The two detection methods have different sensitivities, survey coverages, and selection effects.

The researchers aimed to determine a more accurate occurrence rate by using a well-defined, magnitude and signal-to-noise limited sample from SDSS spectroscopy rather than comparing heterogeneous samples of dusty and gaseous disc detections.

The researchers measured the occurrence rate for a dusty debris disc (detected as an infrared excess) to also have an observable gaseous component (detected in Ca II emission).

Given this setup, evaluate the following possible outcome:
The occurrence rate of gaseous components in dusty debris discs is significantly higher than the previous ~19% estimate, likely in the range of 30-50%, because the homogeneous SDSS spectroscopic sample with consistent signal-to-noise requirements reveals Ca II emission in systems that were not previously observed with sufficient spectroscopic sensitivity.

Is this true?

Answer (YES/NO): NO